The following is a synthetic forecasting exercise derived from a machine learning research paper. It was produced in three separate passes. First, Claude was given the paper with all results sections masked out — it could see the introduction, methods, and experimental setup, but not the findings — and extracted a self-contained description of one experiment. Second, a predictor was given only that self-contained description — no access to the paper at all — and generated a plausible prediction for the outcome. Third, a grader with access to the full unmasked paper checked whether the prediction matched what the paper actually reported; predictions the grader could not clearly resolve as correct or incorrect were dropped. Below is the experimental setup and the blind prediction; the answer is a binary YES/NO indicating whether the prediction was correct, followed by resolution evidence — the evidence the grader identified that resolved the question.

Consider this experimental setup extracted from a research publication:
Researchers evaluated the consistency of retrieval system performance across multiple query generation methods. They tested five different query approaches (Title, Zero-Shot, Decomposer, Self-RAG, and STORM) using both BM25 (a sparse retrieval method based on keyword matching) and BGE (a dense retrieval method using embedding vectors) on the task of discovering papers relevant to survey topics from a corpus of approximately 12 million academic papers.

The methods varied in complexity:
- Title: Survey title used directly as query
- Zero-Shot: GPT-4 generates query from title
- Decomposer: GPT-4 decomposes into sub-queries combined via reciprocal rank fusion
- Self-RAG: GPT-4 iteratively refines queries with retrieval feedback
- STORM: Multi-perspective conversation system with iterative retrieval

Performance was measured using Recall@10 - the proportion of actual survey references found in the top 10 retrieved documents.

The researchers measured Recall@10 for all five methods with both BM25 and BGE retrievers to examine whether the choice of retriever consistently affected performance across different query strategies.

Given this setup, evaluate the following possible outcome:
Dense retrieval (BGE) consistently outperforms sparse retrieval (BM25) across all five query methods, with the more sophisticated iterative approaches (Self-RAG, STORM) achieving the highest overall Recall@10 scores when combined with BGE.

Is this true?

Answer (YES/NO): NO